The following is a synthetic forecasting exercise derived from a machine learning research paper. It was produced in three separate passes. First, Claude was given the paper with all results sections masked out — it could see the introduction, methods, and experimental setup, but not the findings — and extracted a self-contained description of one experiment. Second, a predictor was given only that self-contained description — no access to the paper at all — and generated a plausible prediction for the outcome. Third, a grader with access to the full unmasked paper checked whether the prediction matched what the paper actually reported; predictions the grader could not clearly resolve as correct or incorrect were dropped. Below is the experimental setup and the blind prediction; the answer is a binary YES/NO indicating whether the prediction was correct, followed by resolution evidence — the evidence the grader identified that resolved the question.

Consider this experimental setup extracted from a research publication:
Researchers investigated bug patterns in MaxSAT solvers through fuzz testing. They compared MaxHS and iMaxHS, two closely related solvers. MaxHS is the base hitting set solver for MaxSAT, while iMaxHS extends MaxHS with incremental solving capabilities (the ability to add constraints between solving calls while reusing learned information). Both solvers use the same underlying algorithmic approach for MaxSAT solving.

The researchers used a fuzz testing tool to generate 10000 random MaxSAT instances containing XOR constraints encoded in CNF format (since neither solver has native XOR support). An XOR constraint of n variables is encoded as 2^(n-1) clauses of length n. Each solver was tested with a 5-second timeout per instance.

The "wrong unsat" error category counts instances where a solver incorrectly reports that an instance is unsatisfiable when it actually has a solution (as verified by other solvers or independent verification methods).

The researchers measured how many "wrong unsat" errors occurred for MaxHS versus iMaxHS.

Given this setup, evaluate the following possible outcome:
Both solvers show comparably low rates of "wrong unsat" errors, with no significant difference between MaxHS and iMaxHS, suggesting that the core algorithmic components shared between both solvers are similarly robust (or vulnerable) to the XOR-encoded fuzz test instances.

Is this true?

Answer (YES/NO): YES